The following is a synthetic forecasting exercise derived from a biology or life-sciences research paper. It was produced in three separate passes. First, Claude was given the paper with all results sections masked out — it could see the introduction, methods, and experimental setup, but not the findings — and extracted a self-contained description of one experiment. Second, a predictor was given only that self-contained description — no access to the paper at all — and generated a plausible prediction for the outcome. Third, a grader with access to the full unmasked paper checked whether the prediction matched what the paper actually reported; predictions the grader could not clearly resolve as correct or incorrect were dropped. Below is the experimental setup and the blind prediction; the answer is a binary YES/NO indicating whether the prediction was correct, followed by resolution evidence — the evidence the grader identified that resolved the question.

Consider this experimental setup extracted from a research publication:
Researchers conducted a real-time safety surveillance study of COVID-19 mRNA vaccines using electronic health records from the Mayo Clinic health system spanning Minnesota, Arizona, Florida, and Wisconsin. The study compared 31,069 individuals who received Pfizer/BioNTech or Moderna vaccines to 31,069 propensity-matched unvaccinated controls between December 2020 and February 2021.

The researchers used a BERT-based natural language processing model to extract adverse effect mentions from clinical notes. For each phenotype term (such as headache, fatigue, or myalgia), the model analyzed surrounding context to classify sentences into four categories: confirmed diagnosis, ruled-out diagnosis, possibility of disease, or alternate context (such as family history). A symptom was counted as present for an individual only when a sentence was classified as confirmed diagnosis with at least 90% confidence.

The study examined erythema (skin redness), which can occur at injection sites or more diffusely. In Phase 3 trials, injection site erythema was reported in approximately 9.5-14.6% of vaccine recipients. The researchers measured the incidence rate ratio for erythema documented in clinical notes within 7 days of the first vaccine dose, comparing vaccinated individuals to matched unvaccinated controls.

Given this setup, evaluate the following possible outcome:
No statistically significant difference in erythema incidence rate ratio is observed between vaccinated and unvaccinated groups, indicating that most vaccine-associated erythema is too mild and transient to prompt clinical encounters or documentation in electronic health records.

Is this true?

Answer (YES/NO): YES